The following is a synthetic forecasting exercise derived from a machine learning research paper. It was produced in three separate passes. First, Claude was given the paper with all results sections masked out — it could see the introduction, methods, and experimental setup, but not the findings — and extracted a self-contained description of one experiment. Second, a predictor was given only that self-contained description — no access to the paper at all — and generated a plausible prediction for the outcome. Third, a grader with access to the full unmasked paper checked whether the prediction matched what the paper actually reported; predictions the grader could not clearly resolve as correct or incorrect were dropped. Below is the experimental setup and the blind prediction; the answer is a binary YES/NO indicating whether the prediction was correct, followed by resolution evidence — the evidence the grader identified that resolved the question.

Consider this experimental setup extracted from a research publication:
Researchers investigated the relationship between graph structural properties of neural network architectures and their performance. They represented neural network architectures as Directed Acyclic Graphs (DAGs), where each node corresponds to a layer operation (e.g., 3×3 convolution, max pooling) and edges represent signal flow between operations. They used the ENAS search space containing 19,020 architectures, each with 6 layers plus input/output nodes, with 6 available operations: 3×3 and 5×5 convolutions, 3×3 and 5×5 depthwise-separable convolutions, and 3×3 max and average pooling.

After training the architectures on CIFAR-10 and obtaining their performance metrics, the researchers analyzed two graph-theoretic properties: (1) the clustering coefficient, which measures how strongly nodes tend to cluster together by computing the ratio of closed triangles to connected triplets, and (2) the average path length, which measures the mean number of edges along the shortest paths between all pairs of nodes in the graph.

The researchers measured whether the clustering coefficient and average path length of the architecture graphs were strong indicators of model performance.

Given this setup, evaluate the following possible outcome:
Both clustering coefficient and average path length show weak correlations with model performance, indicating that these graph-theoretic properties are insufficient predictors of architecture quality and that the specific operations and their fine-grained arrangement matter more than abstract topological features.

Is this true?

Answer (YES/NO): NO